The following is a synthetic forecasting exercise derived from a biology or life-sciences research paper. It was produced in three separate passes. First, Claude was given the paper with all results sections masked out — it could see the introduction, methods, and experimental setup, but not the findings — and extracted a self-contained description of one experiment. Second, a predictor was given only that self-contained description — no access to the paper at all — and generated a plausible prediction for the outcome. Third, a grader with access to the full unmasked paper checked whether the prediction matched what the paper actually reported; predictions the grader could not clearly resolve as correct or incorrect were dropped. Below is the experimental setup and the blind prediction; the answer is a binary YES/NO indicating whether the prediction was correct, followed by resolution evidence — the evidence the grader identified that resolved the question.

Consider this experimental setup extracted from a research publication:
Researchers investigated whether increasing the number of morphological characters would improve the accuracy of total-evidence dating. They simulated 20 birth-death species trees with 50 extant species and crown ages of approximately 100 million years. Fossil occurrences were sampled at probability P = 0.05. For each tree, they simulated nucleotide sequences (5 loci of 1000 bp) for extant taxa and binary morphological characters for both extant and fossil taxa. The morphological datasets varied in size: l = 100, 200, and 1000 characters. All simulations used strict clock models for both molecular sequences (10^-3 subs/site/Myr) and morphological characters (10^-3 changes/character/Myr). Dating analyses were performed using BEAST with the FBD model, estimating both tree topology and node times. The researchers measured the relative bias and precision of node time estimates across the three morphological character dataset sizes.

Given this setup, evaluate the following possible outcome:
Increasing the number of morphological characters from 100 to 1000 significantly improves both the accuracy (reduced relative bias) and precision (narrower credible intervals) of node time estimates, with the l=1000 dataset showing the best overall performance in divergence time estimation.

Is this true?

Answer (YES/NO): NO